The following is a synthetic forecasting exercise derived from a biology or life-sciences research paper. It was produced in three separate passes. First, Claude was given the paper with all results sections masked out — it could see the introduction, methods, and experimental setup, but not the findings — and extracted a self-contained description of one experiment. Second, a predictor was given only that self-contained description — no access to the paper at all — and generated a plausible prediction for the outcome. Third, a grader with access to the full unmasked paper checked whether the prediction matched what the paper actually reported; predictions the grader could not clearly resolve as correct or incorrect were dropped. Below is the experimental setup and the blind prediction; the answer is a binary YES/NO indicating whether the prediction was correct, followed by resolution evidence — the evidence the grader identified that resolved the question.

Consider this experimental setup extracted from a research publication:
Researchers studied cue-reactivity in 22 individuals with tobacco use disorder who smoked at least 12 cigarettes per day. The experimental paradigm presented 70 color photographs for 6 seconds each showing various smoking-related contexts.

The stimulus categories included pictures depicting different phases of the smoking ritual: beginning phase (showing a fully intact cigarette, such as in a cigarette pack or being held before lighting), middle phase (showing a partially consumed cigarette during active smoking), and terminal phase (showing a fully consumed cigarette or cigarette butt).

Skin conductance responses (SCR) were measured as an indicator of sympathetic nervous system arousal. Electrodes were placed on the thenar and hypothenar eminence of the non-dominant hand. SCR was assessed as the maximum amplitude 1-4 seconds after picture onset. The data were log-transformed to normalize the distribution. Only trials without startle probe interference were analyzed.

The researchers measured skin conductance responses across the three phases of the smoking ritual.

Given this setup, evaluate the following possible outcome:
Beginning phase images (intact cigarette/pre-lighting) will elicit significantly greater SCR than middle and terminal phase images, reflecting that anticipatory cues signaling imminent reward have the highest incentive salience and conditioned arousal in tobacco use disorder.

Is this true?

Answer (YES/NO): NO